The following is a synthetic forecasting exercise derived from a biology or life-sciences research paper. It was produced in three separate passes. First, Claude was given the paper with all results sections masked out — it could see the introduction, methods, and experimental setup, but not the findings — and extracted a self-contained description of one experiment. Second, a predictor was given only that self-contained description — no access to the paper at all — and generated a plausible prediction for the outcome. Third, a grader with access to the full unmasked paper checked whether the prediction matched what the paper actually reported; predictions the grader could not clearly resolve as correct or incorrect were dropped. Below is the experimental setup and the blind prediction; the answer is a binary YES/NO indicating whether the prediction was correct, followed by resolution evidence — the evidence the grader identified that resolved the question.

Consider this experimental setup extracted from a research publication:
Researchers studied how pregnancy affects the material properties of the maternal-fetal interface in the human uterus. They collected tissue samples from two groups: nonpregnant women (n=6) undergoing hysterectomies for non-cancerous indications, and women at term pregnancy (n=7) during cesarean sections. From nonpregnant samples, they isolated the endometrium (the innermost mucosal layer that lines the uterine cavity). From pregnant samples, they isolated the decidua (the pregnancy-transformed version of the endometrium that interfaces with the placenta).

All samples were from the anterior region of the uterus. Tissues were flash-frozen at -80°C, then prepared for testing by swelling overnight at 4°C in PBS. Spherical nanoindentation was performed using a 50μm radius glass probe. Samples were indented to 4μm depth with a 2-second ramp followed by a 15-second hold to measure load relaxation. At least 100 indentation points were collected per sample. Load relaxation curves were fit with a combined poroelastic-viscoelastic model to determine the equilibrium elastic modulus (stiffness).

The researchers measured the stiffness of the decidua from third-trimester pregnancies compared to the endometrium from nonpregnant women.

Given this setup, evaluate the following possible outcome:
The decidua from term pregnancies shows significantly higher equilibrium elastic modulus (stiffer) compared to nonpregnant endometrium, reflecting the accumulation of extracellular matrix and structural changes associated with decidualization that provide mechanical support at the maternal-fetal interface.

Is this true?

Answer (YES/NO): YES